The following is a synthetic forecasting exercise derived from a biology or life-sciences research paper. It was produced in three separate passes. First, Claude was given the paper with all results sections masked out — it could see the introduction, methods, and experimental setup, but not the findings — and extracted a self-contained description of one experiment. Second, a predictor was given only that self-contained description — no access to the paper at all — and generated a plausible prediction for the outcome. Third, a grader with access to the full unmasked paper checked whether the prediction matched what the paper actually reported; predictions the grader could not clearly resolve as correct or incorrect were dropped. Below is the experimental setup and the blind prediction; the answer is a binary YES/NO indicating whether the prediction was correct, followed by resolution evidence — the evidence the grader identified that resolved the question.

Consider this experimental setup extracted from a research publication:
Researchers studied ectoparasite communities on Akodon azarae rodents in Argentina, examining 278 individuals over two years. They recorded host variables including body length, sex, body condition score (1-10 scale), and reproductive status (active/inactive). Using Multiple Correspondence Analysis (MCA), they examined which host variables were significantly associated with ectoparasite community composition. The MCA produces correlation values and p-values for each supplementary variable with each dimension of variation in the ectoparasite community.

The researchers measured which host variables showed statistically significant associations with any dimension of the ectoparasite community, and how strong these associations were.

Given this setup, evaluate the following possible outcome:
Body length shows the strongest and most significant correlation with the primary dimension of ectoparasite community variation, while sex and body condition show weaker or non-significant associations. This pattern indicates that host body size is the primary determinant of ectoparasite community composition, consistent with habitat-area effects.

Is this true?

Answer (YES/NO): NO